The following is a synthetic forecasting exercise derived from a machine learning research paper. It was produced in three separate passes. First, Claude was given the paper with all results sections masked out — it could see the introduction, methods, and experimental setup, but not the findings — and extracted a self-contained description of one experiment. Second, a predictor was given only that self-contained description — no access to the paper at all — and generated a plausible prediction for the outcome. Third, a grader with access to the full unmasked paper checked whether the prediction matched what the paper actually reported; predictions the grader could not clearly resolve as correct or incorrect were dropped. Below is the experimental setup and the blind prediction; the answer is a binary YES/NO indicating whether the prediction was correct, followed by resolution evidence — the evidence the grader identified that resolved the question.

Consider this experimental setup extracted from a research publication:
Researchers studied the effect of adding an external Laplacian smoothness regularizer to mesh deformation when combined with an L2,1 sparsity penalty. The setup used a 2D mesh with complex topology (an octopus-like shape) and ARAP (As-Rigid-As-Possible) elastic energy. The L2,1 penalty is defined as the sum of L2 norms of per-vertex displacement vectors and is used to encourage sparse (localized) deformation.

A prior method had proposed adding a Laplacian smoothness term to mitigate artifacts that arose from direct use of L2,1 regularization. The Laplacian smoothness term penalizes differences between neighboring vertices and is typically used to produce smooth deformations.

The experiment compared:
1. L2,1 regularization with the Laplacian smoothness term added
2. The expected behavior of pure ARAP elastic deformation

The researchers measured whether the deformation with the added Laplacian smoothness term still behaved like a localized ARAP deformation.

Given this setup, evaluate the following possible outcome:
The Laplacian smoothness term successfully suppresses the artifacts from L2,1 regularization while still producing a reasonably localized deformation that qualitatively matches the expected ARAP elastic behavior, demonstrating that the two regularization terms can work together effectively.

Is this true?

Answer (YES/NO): NO